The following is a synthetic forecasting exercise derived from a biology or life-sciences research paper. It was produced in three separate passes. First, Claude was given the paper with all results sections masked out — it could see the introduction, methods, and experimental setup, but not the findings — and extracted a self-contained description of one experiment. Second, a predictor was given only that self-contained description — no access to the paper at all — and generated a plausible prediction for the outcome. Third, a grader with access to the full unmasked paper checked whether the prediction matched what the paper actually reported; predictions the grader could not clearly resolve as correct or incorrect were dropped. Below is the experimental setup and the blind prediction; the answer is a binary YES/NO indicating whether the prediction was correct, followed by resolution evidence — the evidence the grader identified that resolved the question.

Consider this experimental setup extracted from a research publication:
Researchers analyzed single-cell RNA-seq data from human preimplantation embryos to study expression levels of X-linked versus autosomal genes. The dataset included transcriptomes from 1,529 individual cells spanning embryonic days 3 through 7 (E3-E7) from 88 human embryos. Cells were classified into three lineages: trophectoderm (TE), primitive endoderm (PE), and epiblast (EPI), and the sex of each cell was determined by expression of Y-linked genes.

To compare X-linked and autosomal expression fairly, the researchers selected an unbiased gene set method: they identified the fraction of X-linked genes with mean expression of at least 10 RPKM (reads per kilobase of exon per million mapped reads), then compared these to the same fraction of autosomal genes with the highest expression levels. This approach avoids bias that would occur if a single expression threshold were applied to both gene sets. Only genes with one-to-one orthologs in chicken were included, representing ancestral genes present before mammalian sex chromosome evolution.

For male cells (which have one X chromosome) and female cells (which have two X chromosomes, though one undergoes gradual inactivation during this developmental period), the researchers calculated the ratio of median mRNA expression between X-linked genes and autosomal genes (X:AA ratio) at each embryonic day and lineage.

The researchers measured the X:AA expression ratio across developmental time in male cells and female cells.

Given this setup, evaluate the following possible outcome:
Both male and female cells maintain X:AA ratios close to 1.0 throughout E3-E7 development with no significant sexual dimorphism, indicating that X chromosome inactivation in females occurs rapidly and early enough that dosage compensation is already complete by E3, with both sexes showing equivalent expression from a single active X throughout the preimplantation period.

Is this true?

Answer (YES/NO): NO